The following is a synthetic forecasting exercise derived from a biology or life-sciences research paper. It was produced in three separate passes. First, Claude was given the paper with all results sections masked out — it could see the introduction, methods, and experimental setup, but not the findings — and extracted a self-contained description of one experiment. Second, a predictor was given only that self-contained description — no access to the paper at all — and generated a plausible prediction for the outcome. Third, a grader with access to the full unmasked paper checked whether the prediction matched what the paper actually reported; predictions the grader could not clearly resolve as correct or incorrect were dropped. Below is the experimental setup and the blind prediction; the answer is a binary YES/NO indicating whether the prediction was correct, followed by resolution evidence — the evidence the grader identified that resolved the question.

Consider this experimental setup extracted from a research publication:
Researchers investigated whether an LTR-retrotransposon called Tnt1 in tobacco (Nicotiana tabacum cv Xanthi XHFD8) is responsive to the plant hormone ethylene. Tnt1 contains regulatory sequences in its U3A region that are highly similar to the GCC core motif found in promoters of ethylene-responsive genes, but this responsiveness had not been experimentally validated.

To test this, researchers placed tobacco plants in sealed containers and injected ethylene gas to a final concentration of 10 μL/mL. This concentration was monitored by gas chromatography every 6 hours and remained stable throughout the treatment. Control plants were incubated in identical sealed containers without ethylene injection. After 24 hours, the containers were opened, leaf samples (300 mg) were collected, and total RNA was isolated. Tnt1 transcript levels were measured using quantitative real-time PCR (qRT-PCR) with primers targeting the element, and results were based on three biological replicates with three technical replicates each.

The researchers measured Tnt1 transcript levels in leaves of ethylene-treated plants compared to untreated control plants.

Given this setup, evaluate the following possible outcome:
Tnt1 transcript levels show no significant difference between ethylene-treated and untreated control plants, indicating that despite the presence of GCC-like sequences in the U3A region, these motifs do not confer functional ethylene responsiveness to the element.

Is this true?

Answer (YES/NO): NO